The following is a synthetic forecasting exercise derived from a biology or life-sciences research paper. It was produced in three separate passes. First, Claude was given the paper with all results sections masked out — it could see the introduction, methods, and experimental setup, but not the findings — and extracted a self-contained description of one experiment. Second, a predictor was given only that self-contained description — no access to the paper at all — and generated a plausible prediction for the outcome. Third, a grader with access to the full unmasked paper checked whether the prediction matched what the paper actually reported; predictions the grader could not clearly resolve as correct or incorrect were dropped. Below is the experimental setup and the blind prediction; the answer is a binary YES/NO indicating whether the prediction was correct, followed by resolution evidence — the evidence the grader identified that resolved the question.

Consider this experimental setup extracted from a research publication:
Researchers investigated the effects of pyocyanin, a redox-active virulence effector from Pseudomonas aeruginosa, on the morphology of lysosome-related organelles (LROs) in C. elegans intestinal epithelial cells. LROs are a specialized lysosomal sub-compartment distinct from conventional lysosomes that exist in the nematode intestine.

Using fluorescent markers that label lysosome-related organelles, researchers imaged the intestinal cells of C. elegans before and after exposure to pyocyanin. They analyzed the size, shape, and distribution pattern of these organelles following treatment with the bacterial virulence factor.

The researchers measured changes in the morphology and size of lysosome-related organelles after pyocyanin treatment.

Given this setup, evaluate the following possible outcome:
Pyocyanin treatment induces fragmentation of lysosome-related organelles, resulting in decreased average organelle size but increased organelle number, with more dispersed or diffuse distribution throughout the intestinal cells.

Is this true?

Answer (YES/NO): NO